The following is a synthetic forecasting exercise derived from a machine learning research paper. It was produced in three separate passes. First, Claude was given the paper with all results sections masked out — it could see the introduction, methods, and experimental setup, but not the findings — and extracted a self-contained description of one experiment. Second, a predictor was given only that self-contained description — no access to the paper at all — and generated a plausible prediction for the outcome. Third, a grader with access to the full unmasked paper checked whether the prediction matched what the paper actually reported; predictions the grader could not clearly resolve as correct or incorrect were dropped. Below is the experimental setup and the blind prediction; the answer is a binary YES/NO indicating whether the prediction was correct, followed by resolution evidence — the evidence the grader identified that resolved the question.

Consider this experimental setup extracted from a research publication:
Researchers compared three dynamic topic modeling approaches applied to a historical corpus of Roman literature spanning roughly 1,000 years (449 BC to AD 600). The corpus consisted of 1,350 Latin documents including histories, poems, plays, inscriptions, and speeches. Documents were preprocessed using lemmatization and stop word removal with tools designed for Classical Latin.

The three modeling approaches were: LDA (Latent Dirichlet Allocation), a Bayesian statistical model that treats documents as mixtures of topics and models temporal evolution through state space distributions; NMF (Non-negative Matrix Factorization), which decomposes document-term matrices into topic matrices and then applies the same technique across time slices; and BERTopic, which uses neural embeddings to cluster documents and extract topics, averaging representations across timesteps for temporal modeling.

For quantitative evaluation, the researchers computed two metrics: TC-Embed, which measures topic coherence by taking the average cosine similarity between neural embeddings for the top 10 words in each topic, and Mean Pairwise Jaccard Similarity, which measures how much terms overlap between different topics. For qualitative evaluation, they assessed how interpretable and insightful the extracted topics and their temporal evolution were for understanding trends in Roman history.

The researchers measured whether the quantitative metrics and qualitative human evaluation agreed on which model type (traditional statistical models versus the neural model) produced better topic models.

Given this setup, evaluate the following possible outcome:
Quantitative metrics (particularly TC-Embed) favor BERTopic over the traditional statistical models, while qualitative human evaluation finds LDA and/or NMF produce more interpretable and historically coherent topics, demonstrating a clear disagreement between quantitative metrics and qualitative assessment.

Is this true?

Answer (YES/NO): NO